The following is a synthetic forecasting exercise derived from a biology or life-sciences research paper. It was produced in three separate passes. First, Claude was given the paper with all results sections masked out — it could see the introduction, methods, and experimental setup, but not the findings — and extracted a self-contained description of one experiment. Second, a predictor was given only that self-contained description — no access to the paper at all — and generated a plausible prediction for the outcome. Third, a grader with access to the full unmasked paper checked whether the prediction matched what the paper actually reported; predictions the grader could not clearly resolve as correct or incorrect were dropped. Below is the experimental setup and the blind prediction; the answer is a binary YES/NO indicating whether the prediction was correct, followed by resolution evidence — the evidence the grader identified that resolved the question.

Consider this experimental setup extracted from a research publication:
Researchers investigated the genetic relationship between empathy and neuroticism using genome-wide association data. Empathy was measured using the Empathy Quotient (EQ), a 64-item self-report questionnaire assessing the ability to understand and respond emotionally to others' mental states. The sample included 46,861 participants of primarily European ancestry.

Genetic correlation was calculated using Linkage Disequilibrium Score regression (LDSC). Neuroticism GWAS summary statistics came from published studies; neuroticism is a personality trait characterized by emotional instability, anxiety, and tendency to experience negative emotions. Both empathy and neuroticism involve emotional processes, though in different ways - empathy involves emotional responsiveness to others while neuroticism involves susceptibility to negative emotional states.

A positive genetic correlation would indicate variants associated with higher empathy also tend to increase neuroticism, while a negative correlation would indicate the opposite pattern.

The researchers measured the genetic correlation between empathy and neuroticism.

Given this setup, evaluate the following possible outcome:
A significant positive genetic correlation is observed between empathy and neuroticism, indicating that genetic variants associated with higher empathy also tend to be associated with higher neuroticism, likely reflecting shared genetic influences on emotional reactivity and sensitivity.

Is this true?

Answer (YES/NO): NO